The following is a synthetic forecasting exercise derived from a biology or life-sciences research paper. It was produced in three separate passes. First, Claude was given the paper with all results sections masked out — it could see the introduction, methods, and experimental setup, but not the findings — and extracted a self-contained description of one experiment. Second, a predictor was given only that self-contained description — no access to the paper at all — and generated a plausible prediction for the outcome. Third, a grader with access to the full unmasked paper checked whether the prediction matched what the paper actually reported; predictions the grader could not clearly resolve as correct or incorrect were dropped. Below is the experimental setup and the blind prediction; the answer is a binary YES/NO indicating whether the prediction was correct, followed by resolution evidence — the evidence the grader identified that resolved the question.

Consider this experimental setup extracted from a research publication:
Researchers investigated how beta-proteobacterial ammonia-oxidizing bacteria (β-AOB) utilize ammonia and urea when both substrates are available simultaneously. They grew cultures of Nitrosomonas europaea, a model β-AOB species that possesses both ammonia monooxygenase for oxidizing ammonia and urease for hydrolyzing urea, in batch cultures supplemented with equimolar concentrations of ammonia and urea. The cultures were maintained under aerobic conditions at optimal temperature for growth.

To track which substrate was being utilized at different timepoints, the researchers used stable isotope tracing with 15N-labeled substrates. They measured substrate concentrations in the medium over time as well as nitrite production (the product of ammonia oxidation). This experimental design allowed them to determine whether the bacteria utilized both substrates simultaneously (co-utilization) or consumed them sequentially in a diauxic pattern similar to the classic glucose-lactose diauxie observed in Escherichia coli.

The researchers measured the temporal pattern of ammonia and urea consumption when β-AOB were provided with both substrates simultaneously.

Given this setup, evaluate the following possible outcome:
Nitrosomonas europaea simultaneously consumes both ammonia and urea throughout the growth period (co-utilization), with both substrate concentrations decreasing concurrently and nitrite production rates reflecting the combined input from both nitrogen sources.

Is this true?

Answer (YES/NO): NO